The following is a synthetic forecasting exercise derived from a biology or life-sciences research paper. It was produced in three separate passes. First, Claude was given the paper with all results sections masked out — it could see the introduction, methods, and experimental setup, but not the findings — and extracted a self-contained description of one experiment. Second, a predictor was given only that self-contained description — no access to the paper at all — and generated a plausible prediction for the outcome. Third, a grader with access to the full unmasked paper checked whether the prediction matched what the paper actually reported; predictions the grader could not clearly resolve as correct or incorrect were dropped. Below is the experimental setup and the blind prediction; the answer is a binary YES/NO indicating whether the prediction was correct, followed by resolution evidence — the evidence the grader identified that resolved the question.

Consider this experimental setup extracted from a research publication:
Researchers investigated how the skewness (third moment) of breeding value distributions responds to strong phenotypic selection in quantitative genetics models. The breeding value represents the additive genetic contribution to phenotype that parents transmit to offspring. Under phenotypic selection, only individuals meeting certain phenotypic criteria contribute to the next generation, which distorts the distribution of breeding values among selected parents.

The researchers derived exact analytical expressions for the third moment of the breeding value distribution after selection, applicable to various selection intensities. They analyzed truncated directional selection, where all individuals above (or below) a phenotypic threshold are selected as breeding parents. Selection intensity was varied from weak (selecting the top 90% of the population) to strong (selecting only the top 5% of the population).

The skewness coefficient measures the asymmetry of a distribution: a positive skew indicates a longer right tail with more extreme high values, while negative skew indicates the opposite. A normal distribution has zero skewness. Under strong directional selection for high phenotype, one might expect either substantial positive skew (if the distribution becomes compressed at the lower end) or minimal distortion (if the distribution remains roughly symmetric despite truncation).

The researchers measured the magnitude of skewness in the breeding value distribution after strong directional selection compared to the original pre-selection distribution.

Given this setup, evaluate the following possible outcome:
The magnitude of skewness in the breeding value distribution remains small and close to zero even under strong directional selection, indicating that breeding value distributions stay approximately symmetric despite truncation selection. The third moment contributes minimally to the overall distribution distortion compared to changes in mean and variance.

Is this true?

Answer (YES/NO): YES